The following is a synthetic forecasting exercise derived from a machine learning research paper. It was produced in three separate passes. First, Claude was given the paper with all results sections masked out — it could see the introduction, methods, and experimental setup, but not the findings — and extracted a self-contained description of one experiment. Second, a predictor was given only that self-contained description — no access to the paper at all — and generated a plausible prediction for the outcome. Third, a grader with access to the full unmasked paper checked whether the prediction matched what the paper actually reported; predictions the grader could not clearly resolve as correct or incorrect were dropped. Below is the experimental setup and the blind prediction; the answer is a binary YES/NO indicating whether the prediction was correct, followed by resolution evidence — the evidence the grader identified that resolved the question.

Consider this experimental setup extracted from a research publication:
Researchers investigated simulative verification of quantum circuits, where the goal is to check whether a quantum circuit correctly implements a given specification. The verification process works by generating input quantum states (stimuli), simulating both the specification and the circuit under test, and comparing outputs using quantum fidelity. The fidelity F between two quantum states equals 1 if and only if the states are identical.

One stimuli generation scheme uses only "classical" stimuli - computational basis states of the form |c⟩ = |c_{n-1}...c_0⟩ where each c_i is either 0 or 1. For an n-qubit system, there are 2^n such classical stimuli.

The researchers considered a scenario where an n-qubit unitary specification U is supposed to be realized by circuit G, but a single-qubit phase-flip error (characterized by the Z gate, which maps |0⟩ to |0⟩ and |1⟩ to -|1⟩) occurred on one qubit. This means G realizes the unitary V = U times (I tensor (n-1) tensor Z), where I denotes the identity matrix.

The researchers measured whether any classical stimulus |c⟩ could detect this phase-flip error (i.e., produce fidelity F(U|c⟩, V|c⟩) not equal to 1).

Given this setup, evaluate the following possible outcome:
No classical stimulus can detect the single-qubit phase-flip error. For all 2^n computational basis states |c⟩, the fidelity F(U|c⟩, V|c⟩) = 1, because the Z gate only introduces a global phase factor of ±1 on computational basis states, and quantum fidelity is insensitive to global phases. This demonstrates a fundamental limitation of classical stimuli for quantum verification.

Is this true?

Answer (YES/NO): YES